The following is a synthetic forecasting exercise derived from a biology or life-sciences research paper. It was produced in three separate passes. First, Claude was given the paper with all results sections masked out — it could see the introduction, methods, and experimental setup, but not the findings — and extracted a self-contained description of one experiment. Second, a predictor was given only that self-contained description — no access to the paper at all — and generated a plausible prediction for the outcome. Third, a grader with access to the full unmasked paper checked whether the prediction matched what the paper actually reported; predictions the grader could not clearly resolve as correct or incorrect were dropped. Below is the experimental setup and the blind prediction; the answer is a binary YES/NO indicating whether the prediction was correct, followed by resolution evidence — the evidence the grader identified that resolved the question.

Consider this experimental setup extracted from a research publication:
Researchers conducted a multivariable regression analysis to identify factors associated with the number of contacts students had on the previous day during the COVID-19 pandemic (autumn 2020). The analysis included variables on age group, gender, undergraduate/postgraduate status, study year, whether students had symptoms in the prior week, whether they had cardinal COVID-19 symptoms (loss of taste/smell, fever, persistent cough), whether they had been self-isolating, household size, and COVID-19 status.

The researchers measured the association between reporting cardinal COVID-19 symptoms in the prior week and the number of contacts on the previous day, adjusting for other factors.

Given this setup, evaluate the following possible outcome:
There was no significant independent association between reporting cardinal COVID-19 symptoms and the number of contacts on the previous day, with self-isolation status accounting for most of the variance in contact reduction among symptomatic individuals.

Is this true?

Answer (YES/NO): NO